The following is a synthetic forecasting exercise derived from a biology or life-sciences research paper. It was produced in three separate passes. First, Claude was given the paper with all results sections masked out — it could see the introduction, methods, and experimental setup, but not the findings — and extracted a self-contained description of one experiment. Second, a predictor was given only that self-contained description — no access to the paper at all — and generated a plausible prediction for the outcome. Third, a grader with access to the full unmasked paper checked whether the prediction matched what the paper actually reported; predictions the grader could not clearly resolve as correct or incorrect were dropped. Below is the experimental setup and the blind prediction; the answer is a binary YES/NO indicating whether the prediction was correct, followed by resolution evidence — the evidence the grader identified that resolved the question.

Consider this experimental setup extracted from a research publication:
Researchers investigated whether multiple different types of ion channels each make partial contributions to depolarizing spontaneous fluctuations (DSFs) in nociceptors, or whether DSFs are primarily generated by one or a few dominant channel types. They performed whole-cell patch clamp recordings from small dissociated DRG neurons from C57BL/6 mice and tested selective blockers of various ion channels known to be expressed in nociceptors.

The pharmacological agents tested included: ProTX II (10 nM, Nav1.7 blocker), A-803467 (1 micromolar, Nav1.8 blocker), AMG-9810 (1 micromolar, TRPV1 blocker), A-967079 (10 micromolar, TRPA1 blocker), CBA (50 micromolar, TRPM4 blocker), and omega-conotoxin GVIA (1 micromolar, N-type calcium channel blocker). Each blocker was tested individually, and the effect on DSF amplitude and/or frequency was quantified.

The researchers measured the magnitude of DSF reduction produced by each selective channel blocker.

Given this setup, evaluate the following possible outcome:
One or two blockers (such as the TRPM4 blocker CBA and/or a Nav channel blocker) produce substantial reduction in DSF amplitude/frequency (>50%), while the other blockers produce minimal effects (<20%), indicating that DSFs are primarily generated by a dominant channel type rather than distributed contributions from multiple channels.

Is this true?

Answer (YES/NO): NO